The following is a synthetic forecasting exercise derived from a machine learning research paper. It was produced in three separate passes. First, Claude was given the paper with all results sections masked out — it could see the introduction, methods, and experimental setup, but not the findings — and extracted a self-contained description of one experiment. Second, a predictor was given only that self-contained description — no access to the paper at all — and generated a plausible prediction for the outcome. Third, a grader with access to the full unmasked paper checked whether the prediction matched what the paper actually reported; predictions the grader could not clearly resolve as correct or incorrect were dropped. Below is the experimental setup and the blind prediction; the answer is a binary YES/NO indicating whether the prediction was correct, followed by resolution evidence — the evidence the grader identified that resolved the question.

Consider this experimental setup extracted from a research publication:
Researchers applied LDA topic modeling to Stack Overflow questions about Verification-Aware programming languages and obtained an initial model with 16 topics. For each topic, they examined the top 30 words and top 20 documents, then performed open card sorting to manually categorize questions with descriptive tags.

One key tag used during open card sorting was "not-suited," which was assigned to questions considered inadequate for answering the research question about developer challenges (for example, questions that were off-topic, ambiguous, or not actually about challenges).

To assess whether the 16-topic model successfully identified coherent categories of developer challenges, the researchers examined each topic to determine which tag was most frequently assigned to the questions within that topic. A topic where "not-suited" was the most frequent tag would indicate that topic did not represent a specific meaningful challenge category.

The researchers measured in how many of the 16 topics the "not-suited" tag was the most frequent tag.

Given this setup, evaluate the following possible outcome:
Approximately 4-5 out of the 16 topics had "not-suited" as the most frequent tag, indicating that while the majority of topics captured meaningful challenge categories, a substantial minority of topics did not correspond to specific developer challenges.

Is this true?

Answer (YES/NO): NO